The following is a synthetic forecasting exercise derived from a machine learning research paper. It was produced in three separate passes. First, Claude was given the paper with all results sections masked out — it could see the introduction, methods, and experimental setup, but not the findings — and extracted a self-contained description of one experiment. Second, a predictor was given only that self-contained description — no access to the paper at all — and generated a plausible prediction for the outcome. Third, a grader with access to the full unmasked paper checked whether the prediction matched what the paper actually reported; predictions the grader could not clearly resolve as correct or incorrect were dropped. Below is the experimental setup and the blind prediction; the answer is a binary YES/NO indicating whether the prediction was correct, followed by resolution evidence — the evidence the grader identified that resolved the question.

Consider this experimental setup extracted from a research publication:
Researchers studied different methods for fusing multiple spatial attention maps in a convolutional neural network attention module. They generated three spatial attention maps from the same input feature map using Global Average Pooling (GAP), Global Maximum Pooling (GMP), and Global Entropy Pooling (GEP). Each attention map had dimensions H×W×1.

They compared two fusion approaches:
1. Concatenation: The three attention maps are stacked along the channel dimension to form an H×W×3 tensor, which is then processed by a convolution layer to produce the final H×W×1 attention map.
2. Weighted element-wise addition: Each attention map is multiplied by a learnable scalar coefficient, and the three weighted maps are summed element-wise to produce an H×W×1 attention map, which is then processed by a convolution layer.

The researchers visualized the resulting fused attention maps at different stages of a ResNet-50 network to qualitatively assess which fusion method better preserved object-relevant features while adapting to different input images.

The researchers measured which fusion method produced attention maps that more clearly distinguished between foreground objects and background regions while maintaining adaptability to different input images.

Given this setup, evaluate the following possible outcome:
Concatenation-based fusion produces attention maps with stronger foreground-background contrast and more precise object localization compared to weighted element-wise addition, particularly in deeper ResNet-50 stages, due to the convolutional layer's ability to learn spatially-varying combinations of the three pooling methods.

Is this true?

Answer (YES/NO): NO